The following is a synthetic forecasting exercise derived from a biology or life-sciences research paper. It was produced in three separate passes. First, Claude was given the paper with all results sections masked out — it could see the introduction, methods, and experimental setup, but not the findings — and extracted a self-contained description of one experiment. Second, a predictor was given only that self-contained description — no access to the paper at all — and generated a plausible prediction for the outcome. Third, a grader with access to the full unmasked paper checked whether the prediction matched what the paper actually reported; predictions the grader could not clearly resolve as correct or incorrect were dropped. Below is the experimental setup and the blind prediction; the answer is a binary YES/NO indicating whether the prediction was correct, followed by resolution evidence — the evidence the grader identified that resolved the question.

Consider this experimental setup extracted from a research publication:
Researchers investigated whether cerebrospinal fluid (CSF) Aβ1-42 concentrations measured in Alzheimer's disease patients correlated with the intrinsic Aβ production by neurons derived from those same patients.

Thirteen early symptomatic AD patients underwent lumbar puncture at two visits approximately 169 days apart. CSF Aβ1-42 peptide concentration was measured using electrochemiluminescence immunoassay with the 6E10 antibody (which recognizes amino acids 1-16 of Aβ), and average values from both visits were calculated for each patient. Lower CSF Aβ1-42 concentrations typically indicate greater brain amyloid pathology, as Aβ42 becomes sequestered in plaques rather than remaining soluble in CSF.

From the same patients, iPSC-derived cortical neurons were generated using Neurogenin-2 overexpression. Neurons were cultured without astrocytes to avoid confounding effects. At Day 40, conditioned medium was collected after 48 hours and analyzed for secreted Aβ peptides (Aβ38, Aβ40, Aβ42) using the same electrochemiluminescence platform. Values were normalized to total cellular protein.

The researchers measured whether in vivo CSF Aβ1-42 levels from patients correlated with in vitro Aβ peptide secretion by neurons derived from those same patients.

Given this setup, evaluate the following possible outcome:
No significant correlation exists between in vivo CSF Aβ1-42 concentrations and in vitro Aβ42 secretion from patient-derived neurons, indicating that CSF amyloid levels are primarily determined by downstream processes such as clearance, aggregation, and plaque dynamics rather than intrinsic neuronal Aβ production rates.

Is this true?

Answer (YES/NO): NO